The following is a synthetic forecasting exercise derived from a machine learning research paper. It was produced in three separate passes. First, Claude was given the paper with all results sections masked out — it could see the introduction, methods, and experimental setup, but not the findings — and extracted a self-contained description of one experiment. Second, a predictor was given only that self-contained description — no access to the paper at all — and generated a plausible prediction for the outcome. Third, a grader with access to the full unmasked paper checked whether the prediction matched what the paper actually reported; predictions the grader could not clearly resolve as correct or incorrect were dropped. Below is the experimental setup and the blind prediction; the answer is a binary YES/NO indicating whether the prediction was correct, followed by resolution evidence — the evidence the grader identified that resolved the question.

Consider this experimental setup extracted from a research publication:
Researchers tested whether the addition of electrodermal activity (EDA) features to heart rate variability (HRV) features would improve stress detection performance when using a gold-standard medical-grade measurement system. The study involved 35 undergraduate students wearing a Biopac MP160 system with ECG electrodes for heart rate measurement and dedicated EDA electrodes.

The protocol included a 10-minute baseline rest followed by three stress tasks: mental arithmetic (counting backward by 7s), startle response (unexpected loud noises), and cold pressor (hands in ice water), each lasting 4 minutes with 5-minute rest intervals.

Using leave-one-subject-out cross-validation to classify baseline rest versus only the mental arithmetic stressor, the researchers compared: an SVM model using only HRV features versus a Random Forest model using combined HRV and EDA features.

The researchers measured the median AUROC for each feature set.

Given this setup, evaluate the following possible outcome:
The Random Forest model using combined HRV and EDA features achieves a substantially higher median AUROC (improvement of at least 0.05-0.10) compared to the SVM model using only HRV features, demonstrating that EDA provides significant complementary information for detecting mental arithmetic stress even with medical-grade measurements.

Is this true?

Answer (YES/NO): YES